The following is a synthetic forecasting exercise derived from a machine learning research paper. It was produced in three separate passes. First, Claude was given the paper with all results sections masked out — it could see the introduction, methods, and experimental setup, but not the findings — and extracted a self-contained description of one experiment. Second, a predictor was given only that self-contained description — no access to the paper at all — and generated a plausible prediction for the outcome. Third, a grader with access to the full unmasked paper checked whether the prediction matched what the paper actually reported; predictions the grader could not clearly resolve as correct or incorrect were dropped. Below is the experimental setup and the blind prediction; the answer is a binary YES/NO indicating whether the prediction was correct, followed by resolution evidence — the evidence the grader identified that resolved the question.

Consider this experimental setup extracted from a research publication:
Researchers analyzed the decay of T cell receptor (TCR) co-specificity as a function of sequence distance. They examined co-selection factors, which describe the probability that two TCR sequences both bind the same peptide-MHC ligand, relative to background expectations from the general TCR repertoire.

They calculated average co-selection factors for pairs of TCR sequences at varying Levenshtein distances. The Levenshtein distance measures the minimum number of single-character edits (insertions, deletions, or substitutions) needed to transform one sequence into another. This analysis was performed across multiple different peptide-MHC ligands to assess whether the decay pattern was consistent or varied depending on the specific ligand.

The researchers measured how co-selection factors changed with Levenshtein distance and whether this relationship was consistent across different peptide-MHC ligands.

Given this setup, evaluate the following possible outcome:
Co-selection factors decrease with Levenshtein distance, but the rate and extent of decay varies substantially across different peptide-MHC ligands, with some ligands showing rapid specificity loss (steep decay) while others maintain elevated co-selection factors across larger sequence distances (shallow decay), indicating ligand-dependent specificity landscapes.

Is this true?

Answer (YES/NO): NO